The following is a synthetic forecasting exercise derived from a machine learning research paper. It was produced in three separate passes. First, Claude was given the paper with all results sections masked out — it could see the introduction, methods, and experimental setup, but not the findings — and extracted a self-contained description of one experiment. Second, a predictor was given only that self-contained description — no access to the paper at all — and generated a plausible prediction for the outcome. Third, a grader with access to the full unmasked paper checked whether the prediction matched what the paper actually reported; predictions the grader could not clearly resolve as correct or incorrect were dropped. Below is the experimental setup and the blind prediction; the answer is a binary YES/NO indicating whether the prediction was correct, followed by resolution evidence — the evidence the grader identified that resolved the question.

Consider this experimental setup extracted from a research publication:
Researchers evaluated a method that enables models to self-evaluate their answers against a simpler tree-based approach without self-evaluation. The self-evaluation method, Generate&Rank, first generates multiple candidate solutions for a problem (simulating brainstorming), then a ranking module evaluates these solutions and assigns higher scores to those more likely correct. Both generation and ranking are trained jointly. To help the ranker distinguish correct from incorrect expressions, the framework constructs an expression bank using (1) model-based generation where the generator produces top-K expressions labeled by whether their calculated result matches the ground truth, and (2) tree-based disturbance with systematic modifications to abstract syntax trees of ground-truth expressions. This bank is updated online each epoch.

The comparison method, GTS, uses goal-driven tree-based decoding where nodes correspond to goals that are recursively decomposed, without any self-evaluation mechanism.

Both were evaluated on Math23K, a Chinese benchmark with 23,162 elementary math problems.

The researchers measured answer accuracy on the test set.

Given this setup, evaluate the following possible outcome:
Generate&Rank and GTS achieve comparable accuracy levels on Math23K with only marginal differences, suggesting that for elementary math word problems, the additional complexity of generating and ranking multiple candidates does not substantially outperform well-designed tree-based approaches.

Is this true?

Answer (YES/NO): NO